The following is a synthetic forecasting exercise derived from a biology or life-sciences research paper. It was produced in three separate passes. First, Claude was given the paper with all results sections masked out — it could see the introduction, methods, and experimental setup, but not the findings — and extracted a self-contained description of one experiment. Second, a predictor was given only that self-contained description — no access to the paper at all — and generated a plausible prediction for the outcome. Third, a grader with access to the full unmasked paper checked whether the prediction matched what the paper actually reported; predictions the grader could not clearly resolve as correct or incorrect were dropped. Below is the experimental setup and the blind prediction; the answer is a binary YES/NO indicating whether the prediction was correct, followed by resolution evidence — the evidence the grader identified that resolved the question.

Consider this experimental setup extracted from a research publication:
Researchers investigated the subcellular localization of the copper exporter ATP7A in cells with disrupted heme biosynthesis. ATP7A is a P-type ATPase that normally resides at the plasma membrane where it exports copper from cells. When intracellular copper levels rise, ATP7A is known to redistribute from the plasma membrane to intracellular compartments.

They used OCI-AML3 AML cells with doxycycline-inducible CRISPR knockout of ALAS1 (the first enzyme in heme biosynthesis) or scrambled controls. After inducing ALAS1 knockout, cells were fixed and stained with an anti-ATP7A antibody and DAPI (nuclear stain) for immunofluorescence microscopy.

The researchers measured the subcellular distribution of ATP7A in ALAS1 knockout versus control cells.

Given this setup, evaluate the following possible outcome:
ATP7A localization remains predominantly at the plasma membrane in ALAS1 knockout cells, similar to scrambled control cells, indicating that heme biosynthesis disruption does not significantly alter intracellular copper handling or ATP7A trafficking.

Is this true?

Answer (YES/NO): NO